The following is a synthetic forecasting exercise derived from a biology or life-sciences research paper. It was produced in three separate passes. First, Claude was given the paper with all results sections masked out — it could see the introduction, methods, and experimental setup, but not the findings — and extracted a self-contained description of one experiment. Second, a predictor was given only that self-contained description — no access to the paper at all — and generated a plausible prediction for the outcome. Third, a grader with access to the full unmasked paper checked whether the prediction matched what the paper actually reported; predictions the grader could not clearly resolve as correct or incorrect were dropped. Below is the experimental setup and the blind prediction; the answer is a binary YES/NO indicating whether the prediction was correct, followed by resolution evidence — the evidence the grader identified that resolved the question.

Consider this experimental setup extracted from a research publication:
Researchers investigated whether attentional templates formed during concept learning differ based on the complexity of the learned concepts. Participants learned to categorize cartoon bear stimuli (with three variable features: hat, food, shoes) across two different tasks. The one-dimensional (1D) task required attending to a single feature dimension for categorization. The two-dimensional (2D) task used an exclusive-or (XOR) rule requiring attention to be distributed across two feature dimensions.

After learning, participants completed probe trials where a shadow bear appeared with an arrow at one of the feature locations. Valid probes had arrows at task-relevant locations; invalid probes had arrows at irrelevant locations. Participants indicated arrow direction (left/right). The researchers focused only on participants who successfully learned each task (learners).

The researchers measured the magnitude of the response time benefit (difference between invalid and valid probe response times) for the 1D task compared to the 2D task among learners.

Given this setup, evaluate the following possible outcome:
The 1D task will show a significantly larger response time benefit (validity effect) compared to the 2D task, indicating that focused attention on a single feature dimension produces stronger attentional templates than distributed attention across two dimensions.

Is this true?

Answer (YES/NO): YES